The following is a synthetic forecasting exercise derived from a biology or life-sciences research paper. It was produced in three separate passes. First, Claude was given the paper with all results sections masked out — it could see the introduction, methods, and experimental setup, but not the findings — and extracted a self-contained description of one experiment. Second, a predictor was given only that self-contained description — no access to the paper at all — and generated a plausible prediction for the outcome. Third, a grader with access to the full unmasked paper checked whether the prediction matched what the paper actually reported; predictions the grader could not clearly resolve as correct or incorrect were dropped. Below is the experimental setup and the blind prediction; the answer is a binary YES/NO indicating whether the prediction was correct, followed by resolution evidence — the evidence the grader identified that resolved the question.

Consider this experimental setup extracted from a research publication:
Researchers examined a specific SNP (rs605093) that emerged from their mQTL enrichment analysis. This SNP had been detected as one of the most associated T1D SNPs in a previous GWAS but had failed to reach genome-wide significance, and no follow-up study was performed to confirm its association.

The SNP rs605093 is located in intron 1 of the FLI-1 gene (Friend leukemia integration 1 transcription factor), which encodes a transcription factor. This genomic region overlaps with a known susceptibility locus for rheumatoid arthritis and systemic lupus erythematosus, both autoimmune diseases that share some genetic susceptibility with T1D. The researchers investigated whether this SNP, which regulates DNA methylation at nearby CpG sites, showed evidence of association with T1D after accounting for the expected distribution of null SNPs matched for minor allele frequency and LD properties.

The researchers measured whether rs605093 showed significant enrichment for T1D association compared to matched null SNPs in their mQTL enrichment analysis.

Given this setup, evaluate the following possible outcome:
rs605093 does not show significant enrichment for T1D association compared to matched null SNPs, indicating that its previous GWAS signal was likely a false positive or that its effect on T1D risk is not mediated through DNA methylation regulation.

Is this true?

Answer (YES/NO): NO